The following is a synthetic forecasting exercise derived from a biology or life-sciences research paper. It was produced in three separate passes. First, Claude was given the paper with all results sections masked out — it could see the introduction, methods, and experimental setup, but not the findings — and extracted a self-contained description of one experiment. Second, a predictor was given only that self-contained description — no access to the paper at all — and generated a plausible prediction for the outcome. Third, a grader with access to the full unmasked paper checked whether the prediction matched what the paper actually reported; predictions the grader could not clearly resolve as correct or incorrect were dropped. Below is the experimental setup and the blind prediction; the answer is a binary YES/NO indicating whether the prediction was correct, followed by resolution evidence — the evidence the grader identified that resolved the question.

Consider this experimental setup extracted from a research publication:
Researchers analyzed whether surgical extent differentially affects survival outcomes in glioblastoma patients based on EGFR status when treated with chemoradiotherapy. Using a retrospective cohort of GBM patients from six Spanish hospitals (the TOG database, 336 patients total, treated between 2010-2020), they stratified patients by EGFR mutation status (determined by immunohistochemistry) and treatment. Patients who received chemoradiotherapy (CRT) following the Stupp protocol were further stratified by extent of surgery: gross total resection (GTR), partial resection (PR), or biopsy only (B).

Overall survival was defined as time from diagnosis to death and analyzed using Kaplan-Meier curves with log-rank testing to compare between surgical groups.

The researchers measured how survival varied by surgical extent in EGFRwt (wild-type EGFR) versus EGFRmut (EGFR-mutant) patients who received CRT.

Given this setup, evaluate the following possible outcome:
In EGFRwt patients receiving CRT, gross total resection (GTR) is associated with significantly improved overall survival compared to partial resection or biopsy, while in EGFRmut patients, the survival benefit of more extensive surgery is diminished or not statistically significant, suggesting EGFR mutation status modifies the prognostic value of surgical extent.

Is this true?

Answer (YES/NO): NO